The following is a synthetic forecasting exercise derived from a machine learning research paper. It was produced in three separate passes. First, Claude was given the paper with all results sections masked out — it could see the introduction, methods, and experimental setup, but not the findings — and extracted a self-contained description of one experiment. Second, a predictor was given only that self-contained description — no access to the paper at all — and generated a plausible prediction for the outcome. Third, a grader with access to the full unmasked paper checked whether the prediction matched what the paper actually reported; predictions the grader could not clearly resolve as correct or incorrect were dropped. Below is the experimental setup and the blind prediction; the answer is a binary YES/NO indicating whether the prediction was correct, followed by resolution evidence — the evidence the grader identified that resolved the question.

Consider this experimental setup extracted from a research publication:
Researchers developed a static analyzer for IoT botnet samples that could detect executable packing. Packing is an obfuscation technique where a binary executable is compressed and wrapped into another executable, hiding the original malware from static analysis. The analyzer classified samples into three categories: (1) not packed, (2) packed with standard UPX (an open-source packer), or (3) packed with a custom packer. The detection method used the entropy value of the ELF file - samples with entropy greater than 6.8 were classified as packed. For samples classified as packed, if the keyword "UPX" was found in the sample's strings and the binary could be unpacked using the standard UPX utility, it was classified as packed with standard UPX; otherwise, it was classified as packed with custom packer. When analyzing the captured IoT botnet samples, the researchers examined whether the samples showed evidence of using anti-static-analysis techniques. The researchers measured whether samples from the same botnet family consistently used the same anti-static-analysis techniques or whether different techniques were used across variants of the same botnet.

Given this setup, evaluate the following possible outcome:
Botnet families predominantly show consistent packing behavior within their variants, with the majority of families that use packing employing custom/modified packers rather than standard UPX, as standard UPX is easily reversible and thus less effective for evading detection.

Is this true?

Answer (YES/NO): NO